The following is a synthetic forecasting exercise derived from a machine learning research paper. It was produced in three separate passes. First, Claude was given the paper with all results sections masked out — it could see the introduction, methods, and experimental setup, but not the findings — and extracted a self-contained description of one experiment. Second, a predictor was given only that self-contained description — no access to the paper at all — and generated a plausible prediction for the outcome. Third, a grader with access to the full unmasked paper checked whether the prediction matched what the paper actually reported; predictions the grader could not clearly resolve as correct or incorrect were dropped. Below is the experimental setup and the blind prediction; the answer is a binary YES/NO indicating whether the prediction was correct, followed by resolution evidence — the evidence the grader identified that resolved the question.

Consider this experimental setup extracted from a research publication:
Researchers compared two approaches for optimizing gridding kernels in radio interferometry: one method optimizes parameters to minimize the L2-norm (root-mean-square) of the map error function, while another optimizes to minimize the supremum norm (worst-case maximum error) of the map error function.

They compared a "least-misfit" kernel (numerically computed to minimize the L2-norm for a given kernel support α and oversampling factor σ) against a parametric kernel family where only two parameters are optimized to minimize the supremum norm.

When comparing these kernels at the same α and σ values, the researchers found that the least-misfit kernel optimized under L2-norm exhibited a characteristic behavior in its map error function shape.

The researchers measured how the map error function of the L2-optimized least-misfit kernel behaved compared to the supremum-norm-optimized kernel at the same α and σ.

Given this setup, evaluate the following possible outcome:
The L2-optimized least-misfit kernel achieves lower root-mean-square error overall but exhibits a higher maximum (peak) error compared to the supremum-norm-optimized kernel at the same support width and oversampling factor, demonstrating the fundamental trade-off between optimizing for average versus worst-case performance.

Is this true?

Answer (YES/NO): YES